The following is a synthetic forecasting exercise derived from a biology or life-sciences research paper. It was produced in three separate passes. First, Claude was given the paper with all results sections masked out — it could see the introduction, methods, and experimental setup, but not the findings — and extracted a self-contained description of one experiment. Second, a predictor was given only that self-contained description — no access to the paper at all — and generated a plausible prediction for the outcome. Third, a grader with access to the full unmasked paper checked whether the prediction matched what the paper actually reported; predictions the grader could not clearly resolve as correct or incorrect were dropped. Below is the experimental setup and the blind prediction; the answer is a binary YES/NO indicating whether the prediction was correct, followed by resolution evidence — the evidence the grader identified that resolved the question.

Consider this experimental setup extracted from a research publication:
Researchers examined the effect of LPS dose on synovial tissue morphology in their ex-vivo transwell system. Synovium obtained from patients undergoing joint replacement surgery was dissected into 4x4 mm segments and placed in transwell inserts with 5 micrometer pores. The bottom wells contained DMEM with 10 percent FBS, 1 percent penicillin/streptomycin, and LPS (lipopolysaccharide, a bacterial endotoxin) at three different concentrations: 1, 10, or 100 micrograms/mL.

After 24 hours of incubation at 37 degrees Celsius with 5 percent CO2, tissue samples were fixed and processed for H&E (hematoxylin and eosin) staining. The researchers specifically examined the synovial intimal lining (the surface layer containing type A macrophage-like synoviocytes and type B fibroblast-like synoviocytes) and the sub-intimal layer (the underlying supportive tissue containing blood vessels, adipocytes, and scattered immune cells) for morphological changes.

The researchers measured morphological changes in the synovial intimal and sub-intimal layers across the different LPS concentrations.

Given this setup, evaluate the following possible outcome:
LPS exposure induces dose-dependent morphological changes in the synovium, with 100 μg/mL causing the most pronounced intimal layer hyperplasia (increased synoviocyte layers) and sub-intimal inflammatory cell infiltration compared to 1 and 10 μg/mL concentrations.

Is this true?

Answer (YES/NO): NO